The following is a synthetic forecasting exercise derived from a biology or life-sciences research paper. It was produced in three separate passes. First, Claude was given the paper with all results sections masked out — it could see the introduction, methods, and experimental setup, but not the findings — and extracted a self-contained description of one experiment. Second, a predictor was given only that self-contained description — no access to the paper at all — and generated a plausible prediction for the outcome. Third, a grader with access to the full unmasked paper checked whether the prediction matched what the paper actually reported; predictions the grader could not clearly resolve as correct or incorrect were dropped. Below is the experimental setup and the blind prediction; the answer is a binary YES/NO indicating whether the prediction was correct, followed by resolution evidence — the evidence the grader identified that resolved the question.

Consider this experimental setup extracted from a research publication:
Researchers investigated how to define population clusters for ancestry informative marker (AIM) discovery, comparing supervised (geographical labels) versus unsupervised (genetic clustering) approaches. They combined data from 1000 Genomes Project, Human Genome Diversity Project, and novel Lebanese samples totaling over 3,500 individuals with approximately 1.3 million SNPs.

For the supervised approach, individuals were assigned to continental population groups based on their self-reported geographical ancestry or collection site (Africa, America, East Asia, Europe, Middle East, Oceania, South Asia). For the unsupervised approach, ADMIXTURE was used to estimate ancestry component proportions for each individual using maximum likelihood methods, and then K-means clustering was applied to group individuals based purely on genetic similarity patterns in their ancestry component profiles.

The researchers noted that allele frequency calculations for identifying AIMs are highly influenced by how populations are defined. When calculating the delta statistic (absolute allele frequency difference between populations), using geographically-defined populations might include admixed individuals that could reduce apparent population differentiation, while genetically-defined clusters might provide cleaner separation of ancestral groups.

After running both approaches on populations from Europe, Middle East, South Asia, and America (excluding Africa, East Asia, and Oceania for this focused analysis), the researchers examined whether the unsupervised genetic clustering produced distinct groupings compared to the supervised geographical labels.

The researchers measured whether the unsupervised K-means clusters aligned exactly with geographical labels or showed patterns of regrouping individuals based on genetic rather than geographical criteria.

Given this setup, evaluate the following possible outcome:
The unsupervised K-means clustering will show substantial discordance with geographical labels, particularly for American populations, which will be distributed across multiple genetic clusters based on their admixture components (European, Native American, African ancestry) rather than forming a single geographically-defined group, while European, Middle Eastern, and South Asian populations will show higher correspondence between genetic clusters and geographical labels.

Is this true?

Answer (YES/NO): YES